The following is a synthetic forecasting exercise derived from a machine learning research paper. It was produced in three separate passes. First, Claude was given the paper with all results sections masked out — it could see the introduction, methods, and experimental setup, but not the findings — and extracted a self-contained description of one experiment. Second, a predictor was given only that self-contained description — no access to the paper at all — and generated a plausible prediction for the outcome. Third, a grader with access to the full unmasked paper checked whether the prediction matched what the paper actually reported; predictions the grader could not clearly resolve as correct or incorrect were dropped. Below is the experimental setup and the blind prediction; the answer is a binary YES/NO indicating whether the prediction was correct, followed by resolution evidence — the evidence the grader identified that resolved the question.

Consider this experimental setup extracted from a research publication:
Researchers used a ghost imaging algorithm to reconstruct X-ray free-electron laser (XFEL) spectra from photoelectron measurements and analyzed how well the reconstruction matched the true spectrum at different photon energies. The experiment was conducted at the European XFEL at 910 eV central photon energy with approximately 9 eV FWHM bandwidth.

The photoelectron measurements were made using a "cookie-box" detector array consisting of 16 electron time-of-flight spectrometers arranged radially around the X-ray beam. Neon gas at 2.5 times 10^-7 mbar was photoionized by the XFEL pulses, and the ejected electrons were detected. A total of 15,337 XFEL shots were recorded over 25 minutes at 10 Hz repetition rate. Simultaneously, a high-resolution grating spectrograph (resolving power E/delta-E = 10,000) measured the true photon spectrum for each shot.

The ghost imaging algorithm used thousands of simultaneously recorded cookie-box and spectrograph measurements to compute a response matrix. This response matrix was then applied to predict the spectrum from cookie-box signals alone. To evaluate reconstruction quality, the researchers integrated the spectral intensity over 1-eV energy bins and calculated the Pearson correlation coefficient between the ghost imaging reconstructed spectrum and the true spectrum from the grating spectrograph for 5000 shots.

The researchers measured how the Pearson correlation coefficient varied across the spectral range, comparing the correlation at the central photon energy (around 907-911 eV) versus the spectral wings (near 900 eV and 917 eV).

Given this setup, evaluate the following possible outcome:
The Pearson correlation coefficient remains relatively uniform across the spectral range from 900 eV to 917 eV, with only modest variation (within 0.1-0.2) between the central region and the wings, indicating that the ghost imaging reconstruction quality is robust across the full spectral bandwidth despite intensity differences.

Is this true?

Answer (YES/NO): NO